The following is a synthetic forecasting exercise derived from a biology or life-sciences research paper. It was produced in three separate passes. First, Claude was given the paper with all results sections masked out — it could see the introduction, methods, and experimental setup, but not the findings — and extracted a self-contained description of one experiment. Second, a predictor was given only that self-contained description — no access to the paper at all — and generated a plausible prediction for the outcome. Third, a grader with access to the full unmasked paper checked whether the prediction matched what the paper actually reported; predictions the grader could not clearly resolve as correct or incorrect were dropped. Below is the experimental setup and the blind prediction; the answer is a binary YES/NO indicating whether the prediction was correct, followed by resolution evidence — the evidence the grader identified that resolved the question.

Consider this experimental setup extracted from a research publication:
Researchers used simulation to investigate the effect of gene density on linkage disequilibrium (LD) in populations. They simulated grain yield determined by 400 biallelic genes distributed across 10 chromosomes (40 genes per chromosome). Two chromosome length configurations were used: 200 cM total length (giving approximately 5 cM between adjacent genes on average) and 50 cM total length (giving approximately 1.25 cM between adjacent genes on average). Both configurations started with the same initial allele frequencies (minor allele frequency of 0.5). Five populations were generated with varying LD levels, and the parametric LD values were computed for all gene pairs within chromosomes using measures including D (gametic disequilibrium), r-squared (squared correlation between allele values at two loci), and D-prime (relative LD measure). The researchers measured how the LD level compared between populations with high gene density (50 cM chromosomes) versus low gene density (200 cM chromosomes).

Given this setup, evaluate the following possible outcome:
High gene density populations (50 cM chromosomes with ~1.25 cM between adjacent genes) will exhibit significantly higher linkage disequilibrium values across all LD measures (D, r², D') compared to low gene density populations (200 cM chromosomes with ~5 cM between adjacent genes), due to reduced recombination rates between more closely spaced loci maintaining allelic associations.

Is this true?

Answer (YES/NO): YES